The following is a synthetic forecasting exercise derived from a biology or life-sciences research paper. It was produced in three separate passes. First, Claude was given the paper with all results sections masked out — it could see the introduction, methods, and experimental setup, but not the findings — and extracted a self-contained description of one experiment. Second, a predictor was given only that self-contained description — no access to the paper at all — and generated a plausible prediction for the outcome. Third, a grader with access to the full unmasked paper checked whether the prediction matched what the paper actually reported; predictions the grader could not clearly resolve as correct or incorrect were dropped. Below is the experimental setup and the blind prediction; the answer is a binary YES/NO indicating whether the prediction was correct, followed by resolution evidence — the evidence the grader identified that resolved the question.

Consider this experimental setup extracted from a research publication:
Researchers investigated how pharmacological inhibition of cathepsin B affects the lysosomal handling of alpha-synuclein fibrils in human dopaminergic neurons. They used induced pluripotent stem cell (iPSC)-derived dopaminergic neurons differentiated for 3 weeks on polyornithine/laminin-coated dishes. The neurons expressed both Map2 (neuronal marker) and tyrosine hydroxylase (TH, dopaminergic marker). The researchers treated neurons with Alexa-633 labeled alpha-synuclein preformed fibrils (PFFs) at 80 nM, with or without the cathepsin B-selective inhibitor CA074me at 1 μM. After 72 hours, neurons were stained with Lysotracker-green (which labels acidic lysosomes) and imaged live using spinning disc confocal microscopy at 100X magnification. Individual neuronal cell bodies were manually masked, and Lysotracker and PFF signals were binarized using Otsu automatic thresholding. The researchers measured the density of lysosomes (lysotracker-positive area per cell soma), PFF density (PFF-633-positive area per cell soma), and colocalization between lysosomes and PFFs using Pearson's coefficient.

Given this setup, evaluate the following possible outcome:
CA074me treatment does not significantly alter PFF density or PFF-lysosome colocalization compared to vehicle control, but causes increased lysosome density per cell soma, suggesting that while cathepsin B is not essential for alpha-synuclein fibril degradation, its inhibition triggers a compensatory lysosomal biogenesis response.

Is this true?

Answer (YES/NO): NO